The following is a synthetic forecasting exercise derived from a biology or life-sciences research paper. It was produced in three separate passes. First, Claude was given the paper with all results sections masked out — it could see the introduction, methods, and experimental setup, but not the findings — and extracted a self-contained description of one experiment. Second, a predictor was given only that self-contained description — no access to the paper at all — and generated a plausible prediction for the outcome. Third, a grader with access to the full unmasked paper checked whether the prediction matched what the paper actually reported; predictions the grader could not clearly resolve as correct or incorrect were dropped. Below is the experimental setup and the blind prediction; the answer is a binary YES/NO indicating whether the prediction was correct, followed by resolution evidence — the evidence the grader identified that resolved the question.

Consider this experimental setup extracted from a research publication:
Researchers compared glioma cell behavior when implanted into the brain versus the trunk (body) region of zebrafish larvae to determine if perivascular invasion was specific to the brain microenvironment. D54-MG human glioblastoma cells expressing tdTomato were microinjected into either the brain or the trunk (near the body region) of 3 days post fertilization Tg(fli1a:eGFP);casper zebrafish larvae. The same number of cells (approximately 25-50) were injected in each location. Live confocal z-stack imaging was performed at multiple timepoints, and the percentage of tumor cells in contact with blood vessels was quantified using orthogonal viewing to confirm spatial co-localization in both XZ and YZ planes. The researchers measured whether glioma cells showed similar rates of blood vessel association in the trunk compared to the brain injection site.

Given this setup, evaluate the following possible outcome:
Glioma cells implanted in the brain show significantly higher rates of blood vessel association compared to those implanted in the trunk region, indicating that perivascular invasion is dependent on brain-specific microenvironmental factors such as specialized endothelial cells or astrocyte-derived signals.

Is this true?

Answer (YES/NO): YES